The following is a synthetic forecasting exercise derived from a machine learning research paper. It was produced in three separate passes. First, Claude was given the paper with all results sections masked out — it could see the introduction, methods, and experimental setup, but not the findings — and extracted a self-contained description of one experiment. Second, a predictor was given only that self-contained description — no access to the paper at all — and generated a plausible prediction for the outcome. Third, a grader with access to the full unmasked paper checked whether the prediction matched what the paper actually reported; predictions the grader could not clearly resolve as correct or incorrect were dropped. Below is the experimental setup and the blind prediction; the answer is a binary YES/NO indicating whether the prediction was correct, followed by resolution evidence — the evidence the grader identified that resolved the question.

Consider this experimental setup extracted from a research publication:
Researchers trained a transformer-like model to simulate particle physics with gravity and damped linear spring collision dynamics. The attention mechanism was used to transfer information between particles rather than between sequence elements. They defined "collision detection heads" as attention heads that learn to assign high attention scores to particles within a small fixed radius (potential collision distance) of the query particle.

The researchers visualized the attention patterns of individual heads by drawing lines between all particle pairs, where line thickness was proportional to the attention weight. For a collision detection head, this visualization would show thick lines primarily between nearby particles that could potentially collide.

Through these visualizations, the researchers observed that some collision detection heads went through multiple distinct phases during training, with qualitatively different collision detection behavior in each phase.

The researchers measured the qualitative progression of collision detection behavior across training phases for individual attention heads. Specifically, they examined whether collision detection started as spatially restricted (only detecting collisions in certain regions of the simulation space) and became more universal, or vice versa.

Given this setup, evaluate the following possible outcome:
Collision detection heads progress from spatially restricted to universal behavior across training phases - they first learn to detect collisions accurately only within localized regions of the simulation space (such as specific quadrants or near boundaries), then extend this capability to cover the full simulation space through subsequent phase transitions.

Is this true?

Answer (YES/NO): YES